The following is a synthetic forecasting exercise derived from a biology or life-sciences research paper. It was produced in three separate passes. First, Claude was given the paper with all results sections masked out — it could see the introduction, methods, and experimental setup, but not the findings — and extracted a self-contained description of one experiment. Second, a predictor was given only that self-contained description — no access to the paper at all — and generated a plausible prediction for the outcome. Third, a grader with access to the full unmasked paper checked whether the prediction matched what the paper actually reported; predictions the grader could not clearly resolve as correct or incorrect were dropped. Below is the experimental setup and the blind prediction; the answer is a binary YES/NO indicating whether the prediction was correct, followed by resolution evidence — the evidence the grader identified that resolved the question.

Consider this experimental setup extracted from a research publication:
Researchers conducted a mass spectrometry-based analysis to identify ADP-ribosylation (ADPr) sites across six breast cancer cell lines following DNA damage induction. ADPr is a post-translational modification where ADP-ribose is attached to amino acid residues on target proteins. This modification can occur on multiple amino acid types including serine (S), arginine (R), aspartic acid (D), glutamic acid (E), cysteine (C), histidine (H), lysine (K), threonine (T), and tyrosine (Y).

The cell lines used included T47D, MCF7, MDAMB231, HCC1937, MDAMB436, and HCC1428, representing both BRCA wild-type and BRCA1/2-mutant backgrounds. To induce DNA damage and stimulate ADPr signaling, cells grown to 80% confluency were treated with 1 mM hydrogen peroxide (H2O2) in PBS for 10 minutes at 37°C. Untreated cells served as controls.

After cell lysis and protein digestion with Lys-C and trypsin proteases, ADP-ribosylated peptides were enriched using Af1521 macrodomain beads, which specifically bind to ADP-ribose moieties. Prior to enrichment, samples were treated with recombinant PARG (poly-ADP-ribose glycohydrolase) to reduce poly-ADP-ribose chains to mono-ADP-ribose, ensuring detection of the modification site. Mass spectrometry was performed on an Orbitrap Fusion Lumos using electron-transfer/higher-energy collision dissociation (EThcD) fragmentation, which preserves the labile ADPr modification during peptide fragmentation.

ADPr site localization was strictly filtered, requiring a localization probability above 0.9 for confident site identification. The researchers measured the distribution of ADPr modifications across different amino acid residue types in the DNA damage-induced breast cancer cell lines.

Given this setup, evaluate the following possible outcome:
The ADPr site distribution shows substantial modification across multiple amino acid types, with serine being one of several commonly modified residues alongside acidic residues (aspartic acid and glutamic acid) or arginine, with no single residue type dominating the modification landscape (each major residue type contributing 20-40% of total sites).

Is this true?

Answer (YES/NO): NO